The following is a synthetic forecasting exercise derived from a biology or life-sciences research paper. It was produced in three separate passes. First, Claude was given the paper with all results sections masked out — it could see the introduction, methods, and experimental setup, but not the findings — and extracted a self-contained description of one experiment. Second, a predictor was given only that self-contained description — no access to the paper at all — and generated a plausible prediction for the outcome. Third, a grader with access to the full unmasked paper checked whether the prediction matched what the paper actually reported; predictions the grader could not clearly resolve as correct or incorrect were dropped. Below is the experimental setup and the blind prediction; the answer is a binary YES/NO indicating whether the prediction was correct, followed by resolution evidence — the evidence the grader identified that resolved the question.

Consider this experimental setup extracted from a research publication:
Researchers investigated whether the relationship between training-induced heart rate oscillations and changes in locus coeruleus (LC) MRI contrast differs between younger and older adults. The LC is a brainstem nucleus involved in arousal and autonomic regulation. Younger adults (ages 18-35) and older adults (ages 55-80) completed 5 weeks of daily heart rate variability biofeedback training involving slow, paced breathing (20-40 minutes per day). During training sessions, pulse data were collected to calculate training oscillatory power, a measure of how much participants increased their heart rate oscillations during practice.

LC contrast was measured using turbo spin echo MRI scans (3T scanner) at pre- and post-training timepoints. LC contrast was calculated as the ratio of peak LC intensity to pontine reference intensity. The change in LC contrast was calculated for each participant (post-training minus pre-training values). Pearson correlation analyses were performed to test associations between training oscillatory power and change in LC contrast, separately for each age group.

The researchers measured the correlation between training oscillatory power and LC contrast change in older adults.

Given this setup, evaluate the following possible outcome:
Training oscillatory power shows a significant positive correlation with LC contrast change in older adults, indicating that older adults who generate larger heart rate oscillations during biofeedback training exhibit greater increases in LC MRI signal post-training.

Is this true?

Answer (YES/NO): NO